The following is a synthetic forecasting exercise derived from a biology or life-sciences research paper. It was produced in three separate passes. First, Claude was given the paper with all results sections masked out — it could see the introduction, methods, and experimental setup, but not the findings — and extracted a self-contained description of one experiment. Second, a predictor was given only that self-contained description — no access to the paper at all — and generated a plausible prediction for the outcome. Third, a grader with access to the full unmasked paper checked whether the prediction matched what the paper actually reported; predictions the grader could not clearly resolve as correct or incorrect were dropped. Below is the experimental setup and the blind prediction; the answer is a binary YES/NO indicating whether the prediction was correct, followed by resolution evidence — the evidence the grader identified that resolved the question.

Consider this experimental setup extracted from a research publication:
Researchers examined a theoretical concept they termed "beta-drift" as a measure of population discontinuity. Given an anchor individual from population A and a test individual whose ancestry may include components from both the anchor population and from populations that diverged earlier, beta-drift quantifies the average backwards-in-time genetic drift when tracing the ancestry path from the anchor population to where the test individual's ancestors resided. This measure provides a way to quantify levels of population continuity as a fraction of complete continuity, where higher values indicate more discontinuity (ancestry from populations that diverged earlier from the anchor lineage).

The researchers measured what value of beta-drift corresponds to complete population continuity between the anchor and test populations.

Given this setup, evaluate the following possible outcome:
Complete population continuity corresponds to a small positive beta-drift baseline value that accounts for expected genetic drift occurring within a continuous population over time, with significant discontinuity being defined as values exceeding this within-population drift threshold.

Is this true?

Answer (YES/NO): NO